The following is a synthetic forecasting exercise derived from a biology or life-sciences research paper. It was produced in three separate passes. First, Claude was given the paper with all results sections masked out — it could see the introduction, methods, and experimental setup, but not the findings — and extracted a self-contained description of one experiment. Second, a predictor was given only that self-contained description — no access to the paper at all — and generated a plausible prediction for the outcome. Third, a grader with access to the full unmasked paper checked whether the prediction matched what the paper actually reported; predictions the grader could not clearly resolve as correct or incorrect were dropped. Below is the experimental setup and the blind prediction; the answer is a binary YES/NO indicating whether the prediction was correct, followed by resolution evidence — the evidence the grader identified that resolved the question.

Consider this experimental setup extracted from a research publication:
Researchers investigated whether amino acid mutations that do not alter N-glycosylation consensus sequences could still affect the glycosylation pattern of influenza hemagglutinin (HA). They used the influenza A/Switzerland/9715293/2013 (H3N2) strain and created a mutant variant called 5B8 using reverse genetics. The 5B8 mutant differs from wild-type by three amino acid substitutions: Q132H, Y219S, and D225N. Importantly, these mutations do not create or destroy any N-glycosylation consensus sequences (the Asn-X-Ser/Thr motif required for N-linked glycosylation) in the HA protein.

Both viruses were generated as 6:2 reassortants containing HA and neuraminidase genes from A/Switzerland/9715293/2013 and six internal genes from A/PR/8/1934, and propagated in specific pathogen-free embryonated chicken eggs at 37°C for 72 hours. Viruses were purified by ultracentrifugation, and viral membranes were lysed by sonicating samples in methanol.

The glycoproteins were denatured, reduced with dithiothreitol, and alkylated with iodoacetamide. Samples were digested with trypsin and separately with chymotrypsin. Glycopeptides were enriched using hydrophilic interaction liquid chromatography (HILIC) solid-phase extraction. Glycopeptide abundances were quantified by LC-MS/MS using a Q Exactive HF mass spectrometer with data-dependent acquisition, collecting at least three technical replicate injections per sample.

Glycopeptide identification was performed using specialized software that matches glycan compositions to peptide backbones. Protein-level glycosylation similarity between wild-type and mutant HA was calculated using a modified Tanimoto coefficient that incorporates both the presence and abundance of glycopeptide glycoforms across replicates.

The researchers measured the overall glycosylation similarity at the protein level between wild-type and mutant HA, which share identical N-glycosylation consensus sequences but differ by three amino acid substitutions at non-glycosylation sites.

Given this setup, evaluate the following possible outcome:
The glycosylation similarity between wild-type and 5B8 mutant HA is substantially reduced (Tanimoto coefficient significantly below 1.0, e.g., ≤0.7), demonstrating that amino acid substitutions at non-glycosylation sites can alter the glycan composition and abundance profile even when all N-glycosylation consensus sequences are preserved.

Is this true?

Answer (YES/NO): NO